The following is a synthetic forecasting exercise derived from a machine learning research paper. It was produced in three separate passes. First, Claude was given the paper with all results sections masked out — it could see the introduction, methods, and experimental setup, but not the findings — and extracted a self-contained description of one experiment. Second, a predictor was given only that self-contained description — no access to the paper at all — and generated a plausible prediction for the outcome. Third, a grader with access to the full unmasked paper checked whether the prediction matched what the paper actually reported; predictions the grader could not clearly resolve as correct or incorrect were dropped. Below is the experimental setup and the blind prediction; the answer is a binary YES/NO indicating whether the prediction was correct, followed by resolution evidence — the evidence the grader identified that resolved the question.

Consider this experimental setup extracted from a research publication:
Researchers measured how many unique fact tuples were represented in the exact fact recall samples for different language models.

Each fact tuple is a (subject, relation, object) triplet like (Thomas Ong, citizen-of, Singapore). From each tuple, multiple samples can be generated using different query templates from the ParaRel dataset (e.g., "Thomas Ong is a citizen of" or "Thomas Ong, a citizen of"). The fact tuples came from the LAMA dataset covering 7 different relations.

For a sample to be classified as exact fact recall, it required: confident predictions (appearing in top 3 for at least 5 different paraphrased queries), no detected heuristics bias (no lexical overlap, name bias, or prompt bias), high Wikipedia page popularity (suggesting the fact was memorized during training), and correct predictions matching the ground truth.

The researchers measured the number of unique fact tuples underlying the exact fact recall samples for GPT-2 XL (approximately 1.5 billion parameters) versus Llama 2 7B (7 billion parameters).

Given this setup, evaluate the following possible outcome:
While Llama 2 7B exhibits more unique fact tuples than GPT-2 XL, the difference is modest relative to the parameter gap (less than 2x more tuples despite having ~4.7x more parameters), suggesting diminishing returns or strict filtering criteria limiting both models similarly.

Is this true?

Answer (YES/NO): NO